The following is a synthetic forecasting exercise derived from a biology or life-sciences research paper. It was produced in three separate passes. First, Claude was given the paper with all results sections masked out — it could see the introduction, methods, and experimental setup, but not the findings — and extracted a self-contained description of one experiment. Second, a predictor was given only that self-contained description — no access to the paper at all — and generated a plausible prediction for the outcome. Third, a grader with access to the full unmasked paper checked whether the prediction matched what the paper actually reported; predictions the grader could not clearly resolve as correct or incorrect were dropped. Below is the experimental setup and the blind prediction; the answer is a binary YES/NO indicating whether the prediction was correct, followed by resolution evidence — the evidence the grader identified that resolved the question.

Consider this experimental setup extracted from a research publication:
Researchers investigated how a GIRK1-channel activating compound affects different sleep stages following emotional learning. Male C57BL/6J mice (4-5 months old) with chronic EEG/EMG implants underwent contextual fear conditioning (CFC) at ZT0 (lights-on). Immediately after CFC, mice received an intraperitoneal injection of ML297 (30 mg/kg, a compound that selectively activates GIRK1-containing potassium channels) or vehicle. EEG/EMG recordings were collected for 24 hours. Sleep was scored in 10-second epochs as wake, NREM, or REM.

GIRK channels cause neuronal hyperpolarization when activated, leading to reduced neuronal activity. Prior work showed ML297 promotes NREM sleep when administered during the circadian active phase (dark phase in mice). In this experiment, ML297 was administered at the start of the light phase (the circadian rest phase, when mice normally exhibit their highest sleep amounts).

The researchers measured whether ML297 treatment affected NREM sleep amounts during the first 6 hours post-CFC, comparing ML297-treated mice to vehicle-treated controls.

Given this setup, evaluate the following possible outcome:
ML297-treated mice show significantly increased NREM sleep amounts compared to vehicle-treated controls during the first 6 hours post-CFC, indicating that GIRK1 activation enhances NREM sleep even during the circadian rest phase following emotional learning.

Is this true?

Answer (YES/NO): NO